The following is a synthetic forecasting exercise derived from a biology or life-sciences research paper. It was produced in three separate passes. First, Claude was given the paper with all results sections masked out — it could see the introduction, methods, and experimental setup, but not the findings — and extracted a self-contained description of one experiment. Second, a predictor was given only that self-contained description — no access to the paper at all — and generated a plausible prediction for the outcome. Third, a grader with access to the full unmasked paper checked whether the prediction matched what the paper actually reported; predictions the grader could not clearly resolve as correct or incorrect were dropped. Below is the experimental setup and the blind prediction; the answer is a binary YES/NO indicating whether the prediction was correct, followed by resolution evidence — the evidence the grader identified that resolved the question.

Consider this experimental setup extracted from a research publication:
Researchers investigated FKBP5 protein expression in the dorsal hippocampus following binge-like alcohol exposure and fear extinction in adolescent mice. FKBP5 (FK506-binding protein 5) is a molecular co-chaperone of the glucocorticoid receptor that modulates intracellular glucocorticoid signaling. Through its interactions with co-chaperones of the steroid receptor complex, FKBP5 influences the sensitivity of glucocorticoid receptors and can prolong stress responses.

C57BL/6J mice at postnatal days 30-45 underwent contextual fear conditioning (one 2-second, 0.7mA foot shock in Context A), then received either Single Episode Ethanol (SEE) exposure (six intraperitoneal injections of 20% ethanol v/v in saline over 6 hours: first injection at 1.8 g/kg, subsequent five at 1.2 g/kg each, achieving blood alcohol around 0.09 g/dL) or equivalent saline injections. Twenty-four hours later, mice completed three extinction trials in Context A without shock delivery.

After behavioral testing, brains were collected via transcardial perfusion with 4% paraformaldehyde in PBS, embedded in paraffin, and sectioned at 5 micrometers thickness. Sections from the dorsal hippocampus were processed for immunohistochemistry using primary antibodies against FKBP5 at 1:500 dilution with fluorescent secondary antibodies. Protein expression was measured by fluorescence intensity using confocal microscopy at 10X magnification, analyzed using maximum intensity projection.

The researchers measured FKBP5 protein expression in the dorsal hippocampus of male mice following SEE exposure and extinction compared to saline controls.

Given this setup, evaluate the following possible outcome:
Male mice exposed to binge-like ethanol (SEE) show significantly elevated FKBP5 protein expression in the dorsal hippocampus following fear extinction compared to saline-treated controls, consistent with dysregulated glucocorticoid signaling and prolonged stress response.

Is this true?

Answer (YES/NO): NO